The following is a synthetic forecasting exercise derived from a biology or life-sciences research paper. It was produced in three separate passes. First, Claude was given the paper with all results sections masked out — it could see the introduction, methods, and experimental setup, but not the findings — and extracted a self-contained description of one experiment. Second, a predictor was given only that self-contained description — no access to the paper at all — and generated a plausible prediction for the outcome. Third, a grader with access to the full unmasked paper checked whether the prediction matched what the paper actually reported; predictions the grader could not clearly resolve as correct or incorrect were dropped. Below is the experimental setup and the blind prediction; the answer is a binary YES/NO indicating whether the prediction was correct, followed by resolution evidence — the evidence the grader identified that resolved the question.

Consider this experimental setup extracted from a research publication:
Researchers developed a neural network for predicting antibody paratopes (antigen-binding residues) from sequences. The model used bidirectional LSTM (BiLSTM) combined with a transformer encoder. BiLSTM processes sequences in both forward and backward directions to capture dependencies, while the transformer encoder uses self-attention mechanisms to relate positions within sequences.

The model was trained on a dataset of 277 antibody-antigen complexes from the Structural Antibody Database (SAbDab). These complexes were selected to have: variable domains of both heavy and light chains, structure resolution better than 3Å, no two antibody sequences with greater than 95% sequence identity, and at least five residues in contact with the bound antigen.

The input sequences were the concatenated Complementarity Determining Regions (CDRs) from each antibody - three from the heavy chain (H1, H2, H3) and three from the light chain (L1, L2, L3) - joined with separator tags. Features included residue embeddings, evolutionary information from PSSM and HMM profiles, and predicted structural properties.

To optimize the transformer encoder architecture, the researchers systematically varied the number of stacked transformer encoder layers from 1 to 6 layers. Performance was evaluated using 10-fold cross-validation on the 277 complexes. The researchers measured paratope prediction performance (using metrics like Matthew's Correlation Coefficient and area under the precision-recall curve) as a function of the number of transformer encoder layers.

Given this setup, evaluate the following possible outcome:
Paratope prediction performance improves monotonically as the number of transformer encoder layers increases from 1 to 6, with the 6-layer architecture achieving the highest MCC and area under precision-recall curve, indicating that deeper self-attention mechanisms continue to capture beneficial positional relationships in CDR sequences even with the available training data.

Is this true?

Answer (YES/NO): NO